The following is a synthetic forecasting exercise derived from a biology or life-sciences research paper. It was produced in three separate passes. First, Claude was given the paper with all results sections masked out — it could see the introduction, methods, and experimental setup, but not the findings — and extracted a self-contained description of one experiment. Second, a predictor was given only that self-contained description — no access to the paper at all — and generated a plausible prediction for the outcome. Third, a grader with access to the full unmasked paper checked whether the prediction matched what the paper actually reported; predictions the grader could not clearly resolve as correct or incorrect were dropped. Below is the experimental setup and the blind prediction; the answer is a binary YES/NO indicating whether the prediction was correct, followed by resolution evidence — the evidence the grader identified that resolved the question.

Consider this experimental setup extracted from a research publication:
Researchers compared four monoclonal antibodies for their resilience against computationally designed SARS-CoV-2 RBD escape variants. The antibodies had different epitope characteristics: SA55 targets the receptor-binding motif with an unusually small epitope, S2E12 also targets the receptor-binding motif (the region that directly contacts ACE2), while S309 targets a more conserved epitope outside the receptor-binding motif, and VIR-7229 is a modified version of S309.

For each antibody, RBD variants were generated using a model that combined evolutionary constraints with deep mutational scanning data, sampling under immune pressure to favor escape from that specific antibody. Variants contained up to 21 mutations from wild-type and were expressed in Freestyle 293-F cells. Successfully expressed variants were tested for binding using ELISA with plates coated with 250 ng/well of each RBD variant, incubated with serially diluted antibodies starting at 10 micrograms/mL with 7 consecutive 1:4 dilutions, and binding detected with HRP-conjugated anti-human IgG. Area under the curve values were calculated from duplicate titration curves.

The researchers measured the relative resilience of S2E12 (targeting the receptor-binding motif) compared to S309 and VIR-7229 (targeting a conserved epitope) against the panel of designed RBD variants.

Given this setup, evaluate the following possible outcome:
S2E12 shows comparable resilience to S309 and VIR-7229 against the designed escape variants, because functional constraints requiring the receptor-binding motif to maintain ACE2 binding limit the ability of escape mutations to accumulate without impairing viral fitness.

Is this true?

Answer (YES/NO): NO